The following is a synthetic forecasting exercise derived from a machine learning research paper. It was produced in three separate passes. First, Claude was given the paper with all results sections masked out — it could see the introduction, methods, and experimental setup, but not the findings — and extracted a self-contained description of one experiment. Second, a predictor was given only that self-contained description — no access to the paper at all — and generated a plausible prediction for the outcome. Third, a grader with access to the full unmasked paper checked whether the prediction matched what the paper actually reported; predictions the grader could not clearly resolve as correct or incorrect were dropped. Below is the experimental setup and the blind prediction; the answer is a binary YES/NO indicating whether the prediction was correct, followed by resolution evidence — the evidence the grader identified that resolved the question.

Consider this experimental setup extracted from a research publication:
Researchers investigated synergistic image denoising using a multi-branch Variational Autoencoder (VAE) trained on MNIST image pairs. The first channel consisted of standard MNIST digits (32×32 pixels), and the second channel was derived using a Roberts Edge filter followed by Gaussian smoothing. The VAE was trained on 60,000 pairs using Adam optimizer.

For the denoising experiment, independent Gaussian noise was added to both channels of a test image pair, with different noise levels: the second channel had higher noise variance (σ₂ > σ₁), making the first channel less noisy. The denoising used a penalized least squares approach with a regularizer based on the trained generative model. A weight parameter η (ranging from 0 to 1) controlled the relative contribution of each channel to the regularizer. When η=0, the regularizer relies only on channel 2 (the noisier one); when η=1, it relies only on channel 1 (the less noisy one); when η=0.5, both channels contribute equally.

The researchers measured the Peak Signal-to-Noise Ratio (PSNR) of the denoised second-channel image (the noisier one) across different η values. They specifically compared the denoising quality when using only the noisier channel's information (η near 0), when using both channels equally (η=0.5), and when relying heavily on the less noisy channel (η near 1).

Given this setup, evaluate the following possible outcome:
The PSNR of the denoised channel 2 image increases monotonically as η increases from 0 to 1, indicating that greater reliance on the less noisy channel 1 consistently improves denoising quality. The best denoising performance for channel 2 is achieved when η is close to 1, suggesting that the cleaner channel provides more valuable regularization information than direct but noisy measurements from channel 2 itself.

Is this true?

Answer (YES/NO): NO